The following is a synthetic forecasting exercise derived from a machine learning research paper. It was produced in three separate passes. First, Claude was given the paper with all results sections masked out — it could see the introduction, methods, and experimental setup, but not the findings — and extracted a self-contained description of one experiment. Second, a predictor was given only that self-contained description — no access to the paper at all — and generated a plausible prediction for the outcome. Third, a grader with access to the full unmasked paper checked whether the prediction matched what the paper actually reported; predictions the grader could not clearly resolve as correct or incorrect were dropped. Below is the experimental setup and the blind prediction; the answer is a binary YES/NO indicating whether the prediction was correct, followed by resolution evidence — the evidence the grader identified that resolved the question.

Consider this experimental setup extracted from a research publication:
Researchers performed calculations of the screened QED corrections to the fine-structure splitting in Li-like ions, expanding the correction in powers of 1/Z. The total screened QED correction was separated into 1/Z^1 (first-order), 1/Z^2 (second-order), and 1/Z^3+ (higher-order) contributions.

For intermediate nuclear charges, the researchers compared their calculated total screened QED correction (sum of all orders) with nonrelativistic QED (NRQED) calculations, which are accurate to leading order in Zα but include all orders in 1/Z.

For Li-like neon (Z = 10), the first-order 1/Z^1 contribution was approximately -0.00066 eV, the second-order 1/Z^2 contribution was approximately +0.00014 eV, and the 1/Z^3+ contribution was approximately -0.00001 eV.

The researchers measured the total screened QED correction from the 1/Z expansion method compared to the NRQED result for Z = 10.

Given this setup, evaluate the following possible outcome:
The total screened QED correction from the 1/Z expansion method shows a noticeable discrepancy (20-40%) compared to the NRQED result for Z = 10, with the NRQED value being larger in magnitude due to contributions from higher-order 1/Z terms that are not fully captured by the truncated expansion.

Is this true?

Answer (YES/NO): NO